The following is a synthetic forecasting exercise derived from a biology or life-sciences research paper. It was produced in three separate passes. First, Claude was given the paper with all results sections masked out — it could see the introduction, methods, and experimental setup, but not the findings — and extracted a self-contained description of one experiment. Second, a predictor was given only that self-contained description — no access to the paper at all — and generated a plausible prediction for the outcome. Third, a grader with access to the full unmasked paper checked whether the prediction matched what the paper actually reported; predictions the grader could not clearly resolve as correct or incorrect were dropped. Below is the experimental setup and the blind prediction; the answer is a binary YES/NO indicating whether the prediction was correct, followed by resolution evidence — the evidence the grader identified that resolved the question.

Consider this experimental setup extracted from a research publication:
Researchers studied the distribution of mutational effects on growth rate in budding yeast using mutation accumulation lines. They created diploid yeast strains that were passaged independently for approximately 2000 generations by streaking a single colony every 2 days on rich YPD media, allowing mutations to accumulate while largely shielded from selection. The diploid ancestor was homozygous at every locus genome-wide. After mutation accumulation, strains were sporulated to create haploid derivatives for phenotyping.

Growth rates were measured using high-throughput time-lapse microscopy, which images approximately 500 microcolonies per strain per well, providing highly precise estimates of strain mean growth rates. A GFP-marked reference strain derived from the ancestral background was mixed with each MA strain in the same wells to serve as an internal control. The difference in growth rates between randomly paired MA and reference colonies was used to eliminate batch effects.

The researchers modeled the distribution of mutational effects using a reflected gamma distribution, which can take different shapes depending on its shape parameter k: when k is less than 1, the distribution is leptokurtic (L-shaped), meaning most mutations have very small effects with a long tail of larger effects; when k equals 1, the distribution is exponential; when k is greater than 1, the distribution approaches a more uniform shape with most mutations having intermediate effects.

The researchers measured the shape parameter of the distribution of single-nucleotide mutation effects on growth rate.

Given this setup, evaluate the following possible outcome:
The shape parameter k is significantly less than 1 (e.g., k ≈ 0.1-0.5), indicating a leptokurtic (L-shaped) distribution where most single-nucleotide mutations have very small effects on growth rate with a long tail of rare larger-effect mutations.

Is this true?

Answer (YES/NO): YES